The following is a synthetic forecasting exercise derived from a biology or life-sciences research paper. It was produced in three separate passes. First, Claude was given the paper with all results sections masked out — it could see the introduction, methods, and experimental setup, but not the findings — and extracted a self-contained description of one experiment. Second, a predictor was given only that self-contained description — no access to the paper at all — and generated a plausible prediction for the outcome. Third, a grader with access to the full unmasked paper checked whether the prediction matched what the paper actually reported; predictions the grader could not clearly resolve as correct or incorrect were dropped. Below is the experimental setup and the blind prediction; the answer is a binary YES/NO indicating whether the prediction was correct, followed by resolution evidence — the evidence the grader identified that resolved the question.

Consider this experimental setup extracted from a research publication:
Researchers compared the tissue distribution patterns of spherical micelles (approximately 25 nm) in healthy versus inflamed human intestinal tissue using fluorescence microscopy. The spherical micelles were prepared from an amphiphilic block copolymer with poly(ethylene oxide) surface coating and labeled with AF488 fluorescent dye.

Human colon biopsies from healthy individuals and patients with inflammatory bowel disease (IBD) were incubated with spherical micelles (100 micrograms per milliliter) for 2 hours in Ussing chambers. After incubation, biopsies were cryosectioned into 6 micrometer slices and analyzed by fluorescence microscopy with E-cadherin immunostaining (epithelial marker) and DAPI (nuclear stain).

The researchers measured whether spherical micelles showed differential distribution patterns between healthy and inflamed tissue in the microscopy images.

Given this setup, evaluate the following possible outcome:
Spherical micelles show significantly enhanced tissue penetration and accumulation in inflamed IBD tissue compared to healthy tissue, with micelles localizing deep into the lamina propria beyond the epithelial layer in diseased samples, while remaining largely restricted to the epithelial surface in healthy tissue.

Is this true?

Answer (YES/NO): NO